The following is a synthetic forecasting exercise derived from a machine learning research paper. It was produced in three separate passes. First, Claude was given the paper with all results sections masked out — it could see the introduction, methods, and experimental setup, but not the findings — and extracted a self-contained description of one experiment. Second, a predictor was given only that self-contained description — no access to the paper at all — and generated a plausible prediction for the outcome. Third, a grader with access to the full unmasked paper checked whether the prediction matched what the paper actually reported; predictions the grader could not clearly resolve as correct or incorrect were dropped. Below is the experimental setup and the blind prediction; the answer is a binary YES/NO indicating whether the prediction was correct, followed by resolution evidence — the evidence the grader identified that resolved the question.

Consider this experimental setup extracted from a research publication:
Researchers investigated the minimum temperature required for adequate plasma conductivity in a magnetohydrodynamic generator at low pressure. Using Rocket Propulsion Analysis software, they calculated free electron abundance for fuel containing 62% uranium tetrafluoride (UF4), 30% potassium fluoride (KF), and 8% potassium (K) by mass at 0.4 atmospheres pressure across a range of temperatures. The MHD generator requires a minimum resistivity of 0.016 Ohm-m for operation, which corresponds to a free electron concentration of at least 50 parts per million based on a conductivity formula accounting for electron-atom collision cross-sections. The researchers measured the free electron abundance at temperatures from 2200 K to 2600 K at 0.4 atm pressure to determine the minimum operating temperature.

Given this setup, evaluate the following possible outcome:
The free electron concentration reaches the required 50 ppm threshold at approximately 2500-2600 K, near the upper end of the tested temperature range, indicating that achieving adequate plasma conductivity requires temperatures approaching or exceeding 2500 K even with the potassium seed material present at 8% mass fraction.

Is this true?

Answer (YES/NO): NO